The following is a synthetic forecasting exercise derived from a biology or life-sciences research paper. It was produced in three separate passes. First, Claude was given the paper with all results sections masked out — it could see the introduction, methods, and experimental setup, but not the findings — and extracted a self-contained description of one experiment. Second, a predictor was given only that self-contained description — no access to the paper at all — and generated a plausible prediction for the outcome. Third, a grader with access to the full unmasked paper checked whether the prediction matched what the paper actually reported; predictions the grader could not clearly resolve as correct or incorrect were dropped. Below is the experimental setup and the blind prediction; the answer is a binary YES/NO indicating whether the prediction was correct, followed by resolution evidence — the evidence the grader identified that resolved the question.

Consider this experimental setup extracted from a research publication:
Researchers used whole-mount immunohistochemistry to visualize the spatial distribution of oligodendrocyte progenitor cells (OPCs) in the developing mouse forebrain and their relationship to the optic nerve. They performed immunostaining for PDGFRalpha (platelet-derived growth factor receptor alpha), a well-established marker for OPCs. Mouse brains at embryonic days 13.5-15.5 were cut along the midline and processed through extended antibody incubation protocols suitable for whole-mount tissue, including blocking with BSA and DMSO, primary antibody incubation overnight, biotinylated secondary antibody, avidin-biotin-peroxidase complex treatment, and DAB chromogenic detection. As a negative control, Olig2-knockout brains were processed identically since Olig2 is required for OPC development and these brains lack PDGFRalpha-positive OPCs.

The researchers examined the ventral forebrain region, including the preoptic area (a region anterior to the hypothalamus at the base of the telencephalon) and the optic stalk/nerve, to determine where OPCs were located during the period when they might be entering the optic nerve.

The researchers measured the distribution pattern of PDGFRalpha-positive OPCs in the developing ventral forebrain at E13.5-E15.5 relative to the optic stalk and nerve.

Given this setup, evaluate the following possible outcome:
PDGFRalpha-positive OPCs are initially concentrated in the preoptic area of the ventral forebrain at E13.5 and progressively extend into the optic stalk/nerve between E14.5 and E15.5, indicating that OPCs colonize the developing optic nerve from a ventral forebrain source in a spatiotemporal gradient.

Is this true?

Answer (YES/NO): NO